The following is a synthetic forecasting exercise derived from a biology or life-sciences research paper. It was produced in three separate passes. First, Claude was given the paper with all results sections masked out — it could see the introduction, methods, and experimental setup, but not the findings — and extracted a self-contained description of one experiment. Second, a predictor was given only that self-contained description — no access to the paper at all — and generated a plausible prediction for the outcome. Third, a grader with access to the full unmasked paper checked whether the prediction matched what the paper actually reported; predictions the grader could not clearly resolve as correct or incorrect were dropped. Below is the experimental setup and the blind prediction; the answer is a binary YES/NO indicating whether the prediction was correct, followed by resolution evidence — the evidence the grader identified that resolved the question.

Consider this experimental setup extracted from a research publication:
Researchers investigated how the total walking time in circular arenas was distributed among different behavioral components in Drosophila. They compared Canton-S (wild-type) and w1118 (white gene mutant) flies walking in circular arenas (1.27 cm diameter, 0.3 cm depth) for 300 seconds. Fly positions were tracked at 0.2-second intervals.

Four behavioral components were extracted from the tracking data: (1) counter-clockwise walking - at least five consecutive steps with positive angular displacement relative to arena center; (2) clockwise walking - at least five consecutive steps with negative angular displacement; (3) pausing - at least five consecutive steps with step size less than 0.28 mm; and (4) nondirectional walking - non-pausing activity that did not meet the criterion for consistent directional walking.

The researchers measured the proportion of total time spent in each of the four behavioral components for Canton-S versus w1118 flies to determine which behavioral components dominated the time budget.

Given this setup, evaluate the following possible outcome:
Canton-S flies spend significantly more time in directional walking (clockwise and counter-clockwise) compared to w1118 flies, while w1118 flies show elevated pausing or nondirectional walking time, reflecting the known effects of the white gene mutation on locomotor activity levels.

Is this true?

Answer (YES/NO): YES